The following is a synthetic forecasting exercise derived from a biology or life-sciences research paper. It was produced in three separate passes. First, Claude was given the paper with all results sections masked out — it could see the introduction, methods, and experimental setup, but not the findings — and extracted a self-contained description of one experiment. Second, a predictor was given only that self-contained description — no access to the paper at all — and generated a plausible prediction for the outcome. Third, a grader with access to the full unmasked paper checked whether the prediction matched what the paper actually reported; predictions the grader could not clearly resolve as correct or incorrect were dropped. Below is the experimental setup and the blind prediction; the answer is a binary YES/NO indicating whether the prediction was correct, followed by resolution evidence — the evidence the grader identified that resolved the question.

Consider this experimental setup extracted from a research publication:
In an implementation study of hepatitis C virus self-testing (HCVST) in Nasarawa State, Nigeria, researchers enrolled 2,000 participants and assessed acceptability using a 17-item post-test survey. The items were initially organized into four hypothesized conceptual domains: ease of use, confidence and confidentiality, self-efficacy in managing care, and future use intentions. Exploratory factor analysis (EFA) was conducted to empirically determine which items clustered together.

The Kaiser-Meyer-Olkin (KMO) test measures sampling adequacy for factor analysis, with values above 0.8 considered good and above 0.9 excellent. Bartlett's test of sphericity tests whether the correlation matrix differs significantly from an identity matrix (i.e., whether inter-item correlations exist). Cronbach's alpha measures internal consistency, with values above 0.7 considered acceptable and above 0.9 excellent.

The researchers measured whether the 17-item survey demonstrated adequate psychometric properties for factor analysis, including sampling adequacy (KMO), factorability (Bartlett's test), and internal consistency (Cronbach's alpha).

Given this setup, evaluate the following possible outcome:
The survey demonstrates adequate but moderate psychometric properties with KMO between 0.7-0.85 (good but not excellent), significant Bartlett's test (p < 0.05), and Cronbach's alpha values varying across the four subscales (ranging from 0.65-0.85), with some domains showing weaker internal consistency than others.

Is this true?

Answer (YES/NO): NO